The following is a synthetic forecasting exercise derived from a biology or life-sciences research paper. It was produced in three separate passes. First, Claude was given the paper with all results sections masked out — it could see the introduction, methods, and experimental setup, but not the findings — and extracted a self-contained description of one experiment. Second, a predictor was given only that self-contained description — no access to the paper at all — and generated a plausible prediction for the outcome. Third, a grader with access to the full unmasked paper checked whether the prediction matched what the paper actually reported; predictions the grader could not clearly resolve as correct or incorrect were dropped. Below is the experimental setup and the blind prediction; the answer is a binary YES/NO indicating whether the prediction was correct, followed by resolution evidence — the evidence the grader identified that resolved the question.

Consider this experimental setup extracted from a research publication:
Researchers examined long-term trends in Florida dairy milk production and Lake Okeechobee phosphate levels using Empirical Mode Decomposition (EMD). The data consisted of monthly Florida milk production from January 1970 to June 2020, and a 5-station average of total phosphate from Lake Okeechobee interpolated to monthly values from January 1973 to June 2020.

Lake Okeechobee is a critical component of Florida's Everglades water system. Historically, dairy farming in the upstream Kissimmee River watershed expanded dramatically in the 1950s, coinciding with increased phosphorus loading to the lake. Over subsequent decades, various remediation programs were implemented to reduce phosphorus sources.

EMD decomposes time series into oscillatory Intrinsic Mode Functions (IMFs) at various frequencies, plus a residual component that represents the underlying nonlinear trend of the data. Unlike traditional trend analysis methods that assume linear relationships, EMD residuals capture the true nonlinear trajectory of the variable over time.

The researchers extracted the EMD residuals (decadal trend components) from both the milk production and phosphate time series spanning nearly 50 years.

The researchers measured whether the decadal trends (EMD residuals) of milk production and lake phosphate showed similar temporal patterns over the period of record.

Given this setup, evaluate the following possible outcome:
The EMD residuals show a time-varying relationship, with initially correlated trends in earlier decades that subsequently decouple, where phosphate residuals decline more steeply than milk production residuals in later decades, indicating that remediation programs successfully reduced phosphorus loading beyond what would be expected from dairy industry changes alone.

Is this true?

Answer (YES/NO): YES